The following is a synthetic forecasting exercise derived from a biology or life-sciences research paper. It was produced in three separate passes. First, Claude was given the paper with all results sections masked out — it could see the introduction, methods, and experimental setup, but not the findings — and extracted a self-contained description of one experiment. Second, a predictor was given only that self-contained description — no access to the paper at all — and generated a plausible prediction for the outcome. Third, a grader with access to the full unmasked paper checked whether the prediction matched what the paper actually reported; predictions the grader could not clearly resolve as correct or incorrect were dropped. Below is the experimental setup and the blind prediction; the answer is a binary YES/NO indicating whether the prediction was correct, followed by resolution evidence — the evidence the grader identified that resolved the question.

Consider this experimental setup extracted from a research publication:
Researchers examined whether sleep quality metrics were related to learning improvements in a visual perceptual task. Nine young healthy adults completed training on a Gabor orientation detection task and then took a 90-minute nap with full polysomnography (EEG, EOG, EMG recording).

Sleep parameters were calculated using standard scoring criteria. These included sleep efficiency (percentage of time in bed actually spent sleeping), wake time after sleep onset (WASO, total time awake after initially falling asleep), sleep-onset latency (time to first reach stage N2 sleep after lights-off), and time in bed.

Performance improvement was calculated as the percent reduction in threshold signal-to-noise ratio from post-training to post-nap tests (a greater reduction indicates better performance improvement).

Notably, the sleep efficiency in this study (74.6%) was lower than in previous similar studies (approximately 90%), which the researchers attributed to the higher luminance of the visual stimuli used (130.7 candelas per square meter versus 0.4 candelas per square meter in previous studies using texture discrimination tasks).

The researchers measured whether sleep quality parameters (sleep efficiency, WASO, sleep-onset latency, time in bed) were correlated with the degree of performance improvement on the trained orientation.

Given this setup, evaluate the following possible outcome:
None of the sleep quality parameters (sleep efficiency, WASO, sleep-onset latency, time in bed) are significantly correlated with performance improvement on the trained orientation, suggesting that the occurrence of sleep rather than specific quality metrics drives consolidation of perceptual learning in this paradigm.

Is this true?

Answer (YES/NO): YES